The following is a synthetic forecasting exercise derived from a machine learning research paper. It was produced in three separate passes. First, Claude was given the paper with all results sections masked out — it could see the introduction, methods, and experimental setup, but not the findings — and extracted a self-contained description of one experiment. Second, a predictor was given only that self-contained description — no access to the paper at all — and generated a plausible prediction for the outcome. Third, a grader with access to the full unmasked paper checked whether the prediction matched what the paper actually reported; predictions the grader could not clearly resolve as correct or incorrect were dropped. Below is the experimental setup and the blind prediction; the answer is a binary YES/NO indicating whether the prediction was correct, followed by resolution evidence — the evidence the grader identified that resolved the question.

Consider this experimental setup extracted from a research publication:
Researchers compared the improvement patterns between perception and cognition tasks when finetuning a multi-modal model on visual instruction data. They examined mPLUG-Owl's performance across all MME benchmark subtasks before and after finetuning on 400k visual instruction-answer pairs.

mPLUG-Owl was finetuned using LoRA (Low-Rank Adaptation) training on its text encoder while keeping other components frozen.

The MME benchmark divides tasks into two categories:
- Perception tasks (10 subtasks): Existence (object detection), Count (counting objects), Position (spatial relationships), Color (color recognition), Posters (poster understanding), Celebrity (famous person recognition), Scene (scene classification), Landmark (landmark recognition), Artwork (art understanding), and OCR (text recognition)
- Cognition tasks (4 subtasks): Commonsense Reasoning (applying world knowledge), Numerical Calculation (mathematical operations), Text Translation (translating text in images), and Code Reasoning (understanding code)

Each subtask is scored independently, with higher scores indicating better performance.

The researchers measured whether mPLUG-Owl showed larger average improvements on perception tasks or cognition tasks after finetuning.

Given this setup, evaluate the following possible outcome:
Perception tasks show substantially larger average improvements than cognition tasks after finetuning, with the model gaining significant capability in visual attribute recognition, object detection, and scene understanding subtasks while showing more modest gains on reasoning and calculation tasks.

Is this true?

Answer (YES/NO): YES